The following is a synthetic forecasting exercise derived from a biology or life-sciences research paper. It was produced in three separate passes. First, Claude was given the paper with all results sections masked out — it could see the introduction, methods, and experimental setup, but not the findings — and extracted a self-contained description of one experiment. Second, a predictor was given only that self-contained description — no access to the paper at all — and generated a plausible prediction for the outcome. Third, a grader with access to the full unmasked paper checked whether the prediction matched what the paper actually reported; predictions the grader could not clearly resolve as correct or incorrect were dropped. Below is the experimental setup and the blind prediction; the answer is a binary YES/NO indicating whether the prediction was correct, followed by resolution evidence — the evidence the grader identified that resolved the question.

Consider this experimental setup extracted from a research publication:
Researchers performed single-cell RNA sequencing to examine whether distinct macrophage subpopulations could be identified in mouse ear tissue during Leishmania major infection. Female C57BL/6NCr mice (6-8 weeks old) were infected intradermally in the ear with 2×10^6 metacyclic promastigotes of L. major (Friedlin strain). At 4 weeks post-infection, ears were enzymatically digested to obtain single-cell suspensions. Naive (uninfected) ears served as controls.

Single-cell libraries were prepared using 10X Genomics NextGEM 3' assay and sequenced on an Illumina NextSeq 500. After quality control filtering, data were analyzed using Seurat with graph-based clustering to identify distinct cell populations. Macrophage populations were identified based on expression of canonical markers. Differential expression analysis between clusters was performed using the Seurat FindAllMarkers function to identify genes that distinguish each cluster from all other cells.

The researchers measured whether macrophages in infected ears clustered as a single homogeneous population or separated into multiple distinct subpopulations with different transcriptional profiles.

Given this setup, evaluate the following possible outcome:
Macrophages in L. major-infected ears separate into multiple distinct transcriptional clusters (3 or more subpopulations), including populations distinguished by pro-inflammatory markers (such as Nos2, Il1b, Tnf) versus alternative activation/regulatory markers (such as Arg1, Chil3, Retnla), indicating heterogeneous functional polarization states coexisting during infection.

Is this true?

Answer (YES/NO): NO